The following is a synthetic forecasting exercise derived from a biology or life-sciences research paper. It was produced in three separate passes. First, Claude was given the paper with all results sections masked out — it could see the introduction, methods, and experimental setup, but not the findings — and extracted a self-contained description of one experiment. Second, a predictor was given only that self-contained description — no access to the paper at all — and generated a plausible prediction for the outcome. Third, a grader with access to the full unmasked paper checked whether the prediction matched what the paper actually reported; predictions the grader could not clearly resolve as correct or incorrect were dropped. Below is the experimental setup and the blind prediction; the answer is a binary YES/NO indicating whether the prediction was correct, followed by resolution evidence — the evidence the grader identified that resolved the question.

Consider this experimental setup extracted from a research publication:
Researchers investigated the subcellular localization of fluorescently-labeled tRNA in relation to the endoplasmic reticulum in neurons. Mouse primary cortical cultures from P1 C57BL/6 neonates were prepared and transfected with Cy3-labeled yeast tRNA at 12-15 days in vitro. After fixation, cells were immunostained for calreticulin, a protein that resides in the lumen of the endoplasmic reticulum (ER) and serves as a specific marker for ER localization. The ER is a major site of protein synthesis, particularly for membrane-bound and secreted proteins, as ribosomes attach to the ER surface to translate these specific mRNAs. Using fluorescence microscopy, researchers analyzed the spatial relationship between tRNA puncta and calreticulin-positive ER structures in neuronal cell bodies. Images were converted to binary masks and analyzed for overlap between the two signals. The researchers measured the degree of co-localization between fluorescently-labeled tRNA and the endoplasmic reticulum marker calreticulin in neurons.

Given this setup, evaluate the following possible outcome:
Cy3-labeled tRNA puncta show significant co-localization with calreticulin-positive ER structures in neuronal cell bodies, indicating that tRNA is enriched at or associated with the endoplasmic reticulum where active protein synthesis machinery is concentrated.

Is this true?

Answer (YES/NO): NO